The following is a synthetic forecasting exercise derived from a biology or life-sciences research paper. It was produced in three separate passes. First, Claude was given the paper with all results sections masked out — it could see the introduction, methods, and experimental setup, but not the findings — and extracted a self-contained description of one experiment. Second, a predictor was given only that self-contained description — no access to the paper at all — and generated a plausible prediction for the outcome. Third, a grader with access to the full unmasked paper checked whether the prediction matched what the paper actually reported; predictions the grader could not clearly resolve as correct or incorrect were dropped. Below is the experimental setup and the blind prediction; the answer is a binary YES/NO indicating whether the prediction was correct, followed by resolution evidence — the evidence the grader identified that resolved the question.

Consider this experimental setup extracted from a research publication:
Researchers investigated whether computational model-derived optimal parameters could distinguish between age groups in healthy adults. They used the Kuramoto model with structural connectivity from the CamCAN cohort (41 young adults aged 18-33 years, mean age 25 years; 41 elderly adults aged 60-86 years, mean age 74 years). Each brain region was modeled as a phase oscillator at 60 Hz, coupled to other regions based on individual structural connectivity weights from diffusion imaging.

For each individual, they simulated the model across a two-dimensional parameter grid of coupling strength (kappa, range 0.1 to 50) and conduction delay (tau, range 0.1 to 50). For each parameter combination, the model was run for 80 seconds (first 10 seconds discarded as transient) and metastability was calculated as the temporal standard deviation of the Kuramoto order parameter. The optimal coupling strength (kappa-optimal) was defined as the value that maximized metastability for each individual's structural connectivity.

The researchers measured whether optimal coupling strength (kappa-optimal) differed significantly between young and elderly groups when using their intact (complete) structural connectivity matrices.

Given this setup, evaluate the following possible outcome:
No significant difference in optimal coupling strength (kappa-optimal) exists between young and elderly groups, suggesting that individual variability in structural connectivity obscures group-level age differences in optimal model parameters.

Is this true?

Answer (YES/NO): NO